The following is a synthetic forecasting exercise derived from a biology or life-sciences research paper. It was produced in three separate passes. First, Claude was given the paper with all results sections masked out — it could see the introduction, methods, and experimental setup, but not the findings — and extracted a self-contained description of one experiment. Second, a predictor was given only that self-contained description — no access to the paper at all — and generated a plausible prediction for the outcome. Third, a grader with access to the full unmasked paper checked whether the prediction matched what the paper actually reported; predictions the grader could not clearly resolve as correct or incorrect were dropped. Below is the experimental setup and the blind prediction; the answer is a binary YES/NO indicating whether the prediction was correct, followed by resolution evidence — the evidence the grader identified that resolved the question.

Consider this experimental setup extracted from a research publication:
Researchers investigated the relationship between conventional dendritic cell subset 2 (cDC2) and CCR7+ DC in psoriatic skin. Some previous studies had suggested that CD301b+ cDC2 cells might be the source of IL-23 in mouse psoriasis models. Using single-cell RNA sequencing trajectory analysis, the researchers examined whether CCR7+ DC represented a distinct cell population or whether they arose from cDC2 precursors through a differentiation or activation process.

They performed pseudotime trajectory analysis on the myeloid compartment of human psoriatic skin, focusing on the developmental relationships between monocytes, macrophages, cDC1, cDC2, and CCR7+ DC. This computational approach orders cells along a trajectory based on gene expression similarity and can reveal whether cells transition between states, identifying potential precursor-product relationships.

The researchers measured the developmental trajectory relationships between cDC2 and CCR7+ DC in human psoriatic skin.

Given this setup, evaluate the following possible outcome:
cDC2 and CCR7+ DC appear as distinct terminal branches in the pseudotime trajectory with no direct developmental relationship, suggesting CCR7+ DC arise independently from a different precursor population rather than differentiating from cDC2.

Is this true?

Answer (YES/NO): NO